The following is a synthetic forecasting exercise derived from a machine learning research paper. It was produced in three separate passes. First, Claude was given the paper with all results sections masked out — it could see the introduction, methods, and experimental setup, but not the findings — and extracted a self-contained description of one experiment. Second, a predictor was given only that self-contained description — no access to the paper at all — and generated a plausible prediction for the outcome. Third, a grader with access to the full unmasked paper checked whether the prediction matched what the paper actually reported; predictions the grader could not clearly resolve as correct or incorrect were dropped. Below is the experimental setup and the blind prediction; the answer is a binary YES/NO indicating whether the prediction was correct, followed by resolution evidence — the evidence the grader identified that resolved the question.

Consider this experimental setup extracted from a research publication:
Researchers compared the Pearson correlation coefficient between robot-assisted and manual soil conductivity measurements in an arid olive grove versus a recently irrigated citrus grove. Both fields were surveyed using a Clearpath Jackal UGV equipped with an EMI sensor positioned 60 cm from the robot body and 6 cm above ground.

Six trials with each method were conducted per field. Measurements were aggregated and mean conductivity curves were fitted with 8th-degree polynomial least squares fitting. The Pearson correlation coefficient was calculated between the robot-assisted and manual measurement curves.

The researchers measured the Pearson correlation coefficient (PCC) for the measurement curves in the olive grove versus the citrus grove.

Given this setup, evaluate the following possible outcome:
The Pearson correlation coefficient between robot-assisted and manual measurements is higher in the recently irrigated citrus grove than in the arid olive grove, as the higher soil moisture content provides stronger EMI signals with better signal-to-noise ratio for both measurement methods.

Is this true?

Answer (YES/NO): NO